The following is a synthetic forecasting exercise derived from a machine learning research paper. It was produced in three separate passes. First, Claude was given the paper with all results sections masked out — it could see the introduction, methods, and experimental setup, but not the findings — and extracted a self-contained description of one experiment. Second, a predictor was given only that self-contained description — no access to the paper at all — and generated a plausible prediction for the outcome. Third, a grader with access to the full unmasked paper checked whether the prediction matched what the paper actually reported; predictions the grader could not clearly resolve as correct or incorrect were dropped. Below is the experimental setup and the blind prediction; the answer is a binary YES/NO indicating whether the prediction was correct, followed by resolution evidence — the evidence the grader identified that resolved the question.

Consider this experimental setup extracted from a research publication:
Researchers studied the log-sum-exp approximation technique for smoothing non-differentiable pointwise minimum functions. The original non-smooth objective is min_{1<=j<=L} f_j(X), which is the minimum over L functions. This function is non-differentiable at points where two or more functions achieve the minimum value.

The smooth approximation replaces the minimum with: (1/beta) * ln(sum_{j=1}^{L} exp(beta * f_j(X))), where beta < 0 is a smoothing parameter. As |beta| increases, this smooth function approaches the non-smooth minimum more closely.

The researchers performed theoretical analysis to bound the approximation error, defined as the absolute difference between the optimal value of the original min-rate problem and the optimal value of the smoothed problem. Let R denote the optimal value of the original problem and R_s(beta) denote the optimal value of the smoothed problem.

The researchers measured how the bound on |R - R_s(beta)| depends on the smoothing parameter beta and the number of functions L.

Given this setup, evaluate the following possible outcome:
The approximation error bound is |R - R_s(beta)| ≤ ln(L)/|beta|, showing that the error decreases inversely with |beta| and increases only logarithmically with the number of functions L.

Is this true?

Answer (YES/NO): YES